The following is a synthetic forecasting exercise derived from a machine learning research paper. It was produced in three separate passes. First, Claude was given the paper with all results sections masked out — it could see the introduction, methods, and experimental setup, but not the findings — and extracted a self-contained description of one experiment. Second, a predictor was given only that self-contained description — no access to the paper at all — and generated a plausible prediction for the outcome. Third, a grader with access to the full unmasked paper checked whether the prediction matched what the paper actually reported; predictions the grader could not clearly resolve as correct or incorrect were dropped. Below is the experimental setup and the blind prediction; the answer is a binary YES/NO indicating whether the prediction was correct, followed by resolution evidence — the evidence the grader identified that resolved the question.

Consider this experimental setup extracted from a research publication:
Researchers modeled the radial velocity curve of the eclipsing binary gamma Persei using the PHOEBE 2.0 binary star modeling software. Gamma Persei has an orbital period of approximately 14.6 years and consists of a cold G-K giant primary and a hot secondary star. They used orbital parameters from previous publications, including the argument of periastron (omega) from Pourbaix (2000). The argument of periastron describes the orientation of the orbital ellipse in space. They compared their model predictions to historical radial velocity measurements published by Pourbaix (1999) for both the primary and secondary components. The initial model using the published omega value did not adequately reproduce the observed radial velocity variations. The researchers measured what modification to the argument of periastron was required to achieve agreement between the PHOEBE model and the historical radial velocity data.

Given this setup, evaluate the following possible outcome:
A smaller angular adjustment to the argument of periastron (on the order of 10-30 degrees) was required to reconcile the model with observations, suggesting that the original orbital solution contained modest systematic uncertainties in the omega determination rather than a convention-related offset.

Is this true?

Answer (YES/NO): NO